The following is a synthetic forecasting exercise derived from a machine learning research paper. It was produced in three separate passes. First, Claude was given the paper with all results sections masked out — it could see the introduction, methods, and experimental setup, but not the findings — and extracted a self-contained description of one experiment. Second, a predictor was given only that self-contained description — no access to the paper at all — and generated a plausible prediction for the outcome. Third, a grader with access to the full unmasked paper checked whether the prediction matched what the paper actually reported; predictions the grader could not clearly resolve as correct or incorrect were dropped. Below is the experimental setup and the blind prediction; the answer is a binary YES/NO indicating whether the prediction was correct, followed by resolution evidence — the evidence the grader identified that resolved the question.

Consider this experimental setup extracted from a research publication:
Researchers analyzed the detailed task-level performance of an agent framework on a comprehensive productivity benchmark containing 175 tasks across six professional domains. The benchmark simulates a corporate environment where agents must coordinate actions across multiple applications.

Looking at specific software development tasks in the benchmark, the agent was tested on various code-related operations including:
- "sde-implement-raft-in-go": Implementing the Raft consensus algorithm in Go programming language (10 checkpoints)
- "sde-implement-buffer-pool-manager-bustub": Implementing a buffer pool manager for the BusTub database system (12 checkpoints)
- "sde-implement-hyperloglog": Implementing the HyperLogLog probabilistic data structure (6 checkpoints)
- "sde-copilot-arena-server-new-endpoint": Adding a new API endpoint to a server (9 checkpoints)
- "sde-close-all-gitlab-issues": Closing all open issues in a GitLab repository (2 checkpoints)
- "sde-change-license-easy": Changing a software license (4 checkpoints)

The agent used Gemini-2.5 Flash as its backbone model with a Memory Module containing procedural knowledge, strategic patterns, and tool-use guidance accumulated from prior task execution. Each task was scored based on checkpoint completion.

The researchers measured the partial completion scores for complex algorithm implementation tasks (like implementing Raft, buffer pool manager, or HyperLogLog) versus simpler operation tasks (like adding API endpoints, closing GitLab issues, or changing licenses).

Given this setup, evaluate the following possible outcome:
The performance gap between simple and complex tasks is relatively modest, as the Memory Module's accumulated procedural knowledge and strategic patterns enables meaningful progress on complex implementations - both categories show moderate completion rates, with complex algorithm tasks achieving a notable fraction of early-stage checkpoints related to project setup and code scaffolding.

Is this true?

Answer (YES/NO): NO